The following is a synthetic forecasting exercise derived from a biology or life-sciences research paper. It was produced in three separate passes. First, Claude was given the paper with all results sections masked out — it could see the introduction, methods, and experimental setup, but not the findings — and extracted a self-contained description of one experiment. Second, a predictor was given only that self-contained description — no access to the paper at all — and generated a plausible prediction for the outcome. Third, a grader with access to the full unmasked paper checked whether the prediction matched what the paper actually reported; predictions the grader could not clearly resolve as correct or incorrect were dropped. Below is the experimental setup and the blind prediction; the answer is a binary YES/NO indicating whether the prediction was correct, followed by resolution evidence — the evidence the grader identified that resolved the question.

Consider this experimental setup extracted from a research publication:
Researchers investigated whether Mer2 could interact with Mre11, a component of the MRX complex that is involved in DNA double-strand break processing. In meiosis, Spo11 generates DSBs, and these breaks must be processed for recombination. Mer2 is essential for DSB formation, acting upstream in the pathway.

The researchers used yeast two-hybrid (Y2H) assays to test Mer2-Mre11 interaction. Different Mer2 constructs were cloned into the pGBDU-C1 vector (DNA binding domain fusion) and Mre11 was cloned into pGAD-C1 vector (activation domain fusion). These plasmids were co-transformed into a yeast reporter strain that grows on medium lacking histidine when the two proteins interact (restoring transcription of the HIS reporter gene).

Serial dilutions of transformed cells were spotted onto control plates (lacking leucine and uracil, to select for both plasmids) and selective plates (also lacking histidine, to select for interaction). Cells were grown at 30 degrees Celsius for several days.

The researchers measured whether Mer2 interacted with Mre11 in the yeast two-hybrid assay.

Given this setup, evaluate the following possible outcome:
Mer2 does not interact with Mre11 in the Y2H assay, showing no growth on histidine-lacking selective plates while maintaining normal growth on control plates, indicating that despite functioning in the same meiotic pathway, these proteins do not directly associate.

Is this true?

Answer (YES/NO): NO